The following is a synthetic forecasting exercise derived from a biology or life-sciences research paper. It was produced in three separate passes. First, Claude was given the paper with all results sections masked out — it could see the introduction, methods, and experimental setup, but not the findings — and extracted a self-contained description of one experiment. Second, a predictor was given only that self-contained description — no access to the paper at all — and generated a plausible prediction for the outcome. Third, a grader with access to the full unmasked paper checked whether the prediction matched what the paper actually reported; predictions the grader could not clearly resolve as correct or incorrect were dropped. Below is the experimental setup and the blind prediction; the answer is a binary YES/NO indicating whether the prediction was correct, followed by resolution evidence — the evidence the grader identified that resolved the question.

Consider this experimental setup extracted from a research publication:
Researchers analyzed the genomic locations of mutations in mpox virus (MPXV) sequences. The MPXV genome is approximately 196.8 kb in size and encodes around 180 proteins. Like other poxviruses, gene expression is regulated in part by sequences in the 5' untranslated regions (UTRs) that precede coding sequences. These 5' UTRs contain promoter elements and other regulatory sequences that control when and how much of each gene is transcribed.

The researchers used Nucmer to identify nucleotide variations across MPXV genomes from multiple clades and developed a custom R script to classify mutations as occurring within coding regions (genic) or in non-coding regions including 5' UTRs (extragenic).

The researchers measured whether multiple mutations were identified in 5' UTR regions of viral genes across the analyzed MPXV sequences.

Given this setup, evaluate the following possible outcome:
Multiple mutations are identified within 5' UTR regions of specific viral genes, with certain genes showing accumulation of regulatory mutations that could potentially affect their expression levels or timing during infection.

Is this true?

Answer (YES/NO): YES